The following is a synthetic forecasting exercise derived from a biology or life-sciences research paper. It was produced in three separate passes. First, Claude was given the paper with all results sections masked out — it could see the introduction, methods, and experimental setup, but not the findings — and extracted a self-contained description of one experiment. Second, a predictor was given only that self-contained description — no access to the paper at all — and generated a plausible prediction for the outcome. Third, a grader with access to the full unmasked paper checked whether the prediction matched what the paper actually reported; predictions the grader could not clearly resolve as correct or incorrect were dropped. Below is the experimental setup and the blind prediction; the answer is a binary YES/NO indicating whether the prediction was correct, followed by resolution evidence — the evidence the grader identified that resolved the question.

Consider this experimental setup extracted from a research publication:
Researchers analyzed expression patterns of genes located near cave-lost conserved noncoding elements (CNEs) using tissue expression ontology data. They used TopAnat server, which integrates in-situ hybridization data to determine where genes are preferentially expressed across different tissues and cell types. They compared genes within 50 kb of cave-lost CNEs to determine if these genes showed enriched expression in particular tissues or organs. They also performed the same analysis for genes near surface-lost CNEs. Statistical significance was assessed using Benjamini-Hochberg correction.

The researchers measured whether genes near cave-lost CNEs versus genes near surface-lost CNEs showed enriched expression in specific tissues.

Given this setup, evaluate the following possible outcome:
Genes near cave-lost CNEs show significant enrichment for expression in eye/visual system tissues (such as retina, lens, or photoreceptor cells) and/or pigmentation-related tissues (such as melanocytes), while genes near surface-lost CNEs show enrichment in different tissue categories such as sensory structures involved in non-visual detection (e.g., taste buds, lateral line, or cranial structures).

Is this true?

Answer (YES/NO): NO